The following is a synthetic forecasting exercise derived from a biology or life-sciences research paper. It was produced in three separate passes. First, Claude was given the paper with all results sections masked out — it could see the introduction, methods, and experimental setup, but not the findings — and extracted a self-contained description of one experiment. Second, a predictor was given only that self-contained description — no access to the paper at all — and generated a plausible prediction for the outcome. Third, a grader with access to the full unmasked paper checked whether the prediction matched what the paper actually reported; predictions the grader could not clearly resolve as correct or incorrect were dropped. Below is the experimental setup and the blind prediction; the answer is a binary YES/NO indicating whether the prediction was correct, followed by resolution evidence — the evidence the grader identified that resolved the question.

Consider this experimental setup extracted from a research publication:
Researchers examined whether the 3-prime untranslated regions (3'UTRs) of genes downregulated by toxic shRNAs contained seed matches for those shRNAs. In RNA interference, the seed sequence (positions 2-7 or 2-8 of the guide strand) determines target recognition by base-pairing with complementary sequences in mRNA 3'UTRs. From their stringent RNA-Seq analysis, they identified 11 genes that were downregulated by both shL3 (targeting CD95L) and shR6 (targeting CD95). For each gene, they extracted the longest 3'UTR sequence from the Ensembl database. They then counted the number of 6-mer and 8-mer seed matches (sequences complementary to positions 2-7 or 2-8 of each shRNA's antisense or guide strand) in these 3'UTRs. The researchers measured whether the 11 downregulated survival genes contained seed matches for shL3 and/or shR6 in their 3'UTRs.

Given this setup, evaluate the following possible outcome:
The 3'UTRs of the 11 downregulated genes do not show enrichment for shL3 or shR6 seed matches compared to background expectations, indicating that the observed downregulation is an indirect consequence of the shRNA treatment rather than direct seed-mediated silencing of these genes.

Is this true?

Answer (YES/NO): NO